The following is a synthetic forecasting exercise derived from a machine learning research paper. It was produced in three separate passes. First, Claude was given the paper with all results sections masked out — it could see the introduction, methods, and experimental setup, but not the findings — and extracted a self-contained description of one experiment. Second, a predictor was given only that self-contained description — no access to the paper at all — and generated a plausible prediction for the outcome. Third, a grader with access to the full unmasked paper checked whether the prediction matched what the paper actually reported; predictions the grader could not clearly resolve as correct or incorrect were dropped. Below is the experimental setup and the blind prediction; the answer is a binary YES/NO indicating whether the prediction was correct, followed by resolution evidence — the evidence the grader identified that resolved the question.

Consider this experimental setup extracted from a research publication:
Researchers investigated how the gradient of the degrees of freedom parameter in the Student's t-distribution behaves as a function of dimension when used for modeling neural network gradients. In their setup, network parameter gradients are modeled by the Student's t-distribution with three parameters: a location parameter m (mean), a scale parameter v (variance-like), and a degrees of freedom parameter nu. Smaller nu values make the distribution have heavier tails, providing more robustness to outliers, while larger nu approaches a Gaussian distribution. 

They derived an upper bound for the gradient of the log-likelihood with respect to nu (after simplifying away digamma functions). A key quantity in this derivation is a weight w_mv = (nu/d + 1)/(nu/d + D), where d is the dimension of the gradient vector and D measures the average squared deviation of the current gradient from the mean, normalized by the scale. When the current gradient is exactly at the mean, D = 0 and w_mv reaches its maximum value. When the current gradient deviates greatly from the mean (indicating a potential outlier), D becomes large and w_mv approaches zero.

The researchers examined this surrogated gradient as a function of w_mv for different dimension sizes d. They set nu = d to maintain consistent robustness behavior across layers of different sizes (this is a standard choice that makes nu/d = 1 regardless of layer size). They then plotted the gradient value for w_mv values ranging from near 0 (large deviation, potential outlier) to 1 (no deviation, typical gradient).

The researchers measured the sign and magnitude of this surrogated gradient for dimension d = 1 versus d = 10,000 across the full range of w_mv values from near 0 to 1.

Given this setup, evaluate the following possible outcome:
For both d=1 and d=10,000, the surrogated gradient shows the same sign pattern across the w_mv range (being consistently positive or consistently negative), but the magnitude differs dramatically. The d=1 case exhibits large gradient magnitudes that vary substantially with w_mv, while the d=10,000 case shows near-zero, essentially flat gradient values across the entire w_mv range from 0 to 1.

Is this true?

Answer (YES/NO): NO